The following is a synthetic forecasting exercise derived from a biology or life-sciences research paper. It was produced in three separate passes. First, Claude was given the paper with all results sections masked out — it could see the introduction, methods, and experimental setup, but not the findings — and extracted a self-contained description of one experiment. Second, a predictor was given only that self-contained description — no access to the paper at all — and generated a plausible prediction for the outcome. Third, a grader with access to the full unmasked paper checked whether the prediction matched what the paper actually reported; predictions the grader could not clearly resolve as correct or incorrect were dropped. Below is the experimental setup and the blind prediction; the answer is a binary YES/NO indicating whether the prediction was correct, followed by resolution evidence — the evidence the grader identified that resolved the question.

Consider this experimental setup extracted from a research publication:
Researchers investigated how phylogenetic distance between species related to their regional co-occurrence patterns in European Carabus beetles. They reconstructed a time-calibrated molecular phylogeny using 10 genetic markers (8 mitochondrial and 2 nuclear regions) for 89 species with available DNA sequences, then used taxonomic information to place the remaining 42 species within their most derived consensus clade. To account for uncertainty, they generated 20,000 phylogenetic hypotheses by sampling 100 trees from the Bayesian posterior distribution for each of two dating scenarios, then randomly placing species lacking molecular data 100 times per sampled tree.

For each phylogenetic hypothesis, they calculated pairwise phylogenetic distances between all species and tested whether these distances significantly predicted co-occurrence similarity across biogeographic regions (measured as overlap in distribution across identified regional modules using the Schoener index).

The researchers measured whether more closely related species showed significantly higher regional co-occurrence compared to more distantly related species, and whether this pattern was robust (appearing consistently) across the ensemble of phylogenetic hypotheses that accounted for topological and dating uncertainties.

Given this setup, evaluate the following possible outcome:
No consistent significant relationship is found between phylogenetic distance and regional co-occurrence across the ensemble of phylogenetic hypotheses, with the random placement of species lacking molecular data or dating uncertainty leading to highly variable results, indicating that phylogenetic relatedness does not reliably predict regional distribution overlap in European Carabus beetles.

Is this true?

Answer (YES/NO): NO